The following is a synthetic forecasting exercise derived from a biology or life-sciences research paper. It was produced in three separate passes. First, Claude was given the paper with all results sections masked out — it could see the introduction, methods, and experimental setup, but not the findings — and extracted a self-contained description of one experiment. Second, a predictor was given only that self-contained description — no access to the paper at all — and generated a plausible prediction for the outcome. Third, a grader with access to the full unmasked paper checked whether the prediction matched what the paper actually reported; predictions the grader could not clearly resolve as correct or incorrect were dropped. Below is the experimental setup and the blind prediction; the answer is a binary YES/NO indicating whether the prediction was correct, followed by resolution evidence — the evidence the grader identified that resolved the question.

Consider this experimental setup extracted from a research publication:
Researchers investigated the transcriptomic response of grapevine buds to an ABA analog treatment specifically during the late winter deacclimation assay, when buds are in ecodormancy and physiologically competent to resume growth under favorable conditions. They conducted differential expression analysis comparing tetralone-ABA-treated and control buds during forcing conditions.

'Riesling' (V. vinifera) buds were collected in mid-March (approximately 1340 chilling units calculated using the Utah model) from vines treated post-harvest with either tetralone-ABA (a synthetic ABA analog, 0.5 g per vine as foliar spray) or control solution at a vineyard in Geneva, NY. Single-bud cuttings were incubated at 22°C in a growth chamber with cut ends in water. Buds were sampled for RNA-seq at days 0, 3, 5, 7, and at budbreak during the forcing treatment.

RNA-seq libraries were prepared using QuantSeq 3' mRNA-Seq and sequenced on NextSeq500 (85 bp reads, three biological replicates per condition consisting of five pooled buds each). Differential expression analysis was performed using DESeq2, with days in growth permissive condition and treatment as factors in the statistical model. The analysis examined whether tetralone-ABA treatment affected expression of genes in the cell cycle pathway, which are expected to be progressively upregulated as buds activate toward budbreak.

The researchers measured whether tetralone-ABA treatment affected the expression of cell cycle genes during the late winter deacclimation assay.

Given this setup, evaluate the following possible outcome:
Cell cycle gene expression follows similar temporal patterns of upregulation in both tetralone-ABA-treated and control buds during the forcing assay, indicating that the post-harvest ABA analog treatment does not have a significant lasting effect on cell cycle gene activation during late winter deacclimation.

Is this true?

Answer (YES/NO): NO